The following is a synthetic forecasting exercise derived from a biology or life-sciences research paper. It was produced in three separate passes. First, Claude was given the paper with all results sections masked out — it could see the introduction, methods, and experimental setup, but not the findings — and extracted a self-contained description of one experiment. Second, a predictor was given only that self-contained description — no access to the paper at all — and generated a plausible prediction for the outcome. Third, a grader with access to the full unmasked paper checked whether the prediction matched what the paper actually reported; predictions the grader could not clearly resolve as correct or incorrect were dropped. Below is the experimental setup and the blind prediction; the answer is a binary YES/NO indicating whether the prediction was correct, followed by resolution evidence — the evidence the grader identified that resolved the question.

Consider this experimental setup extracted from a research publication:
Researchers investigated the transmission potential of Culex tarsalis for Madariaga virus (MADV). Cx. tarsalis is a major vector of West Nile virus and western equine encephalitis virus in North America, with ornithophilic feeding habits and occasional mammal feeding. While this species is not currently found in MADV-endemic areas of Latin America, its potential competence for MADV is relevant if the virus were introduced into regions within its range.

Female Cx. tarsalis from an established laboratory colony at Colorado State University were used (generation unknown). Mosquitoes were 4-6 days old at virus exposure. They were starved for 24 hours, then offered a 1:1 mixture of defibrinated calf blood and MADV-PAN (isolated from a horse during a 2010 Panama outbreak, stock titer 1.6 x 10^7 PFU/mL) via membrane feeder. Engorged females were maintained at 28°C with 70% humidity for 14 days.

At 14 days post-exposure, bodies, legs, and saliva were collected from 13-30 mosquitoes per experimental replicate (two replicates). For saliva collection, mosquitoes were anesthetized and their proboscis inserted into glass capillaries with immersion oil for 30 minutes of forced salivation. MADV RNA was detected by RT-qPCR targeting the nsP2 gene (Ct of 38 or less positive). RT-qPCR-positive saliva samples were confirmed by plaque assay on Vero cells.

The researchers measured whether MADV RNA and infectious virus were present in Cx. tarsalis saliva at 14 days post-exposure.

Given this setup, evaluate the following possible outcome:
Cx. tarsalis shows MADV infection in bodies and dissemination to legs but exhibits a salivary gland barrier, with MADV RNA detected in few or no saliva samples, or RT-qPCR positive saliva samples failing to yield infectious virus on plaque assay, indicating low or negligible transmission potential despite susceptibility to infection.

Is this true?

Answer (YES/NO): NO